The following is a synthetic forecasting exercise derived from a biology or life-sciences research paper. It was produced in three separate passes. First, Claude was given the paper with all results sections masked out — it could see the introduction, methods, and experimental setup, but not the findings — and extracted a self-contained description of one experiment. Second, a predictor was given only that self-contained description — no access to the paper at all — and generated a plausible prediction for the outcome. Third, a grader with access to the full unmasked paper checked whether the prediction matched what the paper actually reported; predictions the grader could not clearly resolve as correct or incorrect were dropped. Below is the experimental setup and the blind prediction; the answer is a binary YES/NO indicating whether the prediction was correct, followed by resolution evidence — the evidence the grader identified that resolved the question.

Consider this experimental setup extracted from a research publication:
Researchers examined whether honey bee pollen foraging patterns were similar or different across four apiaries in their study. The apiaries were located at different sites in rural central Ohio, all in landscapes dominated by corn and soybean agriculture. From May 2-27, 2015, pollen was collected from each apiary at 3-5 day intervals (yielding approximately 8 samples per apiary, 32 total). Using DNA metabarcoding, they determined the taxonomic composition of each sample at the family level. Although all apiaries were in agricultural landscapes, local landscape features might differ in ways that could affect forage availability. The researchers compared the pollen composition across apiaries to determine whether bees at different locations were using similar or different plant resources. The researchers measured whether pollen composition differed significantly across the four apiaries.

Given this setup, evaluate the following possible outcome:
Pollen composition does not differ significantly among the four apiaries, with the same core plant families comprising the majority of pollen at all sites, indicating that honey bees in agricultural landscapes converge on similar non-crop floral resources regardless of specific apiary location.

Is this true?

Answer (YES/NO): YES